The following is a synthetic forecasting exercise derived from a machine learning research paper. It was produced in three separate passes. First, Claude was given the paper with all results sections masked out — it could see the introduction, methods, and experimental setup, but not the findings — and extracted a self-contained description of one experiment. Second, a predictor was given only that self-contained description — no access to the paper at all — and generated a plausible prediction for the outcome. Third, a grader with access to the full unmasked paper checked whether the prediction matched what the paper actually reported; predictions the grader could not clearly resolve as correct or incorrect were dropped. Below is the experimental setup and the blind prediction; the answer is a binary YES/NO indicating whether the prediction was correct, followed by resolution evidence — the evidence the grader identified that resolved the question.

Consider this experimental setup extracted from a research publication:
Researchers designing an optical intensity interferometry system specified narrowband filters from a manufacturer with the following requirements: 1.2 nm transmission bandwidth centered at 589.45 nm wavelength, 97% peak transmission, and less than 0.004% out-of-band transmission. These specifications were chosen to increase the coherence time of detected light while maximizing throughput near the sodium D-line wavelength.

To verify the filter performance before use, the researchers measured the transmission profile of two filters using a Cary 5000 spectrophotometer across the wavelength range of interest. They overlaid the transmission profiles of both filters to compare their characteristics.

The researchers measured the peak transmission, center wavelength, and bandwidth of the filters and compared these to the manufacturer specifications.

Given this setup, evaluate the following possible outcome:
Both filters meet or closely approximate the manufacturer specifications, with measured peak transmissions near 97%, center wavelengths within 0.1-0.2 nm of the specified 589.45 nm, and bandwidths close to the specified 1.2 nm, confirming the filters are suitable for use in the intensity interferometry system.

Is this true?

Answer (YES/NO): NO